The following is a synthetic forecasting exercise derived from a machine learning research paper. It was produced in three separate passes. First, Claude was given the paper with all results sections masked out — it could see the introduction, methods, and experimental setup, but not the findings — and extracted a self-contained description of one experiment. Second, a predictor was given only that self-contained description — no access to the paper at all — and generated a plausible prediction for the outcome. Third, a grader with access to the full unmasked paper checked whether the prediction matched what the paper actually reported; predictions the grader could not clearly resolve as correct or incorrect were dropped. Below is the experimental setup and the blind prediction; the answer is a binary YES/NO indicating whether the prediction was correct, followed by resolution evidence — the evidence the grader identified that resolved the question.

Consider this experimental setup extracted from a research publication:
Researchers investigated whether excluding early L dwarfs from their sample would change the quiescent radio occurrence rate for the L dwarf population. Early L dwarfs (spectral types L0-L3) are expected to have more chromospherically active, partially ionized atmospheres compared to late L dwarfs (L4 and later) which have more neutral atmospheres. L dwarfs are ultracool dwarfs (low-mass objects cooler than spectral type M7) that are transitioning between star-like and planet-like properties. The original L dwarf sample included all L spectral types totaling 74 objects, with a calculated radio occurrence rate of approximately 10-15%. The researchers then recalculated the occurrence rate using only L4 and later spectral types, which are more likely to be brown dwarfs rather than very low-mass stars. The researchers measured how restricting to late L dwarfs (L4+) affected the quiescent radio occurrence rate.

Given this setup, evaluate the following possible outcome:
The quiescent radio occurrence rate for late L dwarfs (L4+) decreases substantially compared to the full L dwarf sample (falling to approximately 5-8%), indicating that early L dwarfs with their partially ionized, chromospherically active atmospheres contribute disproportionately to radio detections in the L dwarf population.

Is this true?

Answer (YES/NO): NO